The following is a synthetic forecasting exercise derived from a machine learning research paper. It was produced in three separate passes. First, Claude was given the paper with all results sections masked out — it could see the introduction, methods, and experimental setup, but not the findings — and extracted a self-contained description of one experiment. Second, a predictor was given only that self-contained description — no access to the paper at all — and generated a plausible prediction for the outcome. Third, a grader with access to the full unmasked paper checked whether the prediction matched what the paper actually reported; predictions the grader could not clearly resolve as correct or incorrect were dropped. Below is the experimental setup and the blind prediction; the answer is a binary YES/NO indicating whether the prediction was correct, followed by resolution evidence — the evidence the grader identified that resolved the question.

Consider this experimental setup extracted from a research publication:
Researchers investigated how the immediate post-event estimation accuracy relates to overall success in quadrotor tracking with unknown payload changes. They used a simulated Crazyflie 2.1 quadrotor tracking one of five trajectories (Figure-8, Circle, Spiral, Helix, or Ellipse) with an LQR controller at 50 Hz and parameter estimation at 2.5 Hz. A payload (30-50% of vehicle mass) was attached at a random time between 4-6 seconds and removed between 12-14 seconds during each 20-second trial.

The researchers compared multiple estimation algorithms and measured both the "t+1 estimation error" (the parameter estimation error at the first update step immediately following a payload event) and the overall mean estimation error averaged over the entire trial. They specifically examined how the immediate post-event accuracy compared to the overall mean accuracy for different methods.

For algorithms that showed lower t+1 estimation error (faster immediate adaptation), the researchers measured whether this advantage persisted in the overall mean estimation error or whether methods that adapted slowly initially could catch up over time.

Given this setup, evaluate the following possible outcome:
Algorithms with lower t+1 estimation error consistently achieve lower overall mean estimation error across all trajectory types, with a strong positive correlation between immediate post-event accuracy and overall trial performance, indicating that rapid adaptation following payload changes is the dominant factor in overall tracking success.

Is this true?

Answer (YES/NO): YES